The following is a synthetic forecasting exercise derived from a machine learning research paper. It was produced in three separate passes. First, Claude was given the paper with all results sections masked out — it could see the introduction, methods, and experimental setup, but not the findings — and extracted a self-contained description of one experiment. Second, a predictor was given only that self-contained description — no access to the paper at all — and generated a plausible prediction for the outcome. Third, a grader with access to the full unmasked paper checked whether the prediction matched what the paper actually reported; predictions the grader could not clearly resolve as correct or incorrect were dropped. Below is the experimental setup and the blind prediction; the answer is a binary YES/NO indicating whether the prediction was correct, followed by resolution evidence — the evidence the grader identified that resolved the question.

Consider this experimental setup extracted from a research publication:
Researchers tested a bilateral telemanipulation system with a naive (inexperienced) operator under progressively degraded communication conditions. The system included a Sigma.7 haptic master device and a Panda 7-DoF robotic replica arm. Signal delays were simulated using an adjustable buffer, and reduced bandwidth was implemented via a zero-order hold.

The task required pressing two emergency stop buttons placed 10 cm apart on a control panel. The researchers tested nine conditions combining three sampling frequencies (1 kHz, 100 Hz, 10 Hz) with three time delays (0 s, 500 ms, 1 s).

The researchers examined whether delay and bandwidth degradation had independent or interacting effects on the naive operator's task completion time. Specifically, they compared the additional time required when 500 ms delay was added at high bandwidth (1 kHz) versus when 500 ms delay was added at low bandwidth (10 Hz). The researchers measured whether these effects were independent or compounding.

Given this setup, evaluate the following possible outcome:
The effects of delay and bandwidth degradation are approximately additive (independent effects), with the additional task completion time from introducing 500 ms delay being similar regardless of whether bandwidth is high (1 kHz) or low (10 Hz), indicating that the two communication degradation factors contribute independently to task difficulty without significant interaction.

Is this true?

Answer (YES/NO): NO